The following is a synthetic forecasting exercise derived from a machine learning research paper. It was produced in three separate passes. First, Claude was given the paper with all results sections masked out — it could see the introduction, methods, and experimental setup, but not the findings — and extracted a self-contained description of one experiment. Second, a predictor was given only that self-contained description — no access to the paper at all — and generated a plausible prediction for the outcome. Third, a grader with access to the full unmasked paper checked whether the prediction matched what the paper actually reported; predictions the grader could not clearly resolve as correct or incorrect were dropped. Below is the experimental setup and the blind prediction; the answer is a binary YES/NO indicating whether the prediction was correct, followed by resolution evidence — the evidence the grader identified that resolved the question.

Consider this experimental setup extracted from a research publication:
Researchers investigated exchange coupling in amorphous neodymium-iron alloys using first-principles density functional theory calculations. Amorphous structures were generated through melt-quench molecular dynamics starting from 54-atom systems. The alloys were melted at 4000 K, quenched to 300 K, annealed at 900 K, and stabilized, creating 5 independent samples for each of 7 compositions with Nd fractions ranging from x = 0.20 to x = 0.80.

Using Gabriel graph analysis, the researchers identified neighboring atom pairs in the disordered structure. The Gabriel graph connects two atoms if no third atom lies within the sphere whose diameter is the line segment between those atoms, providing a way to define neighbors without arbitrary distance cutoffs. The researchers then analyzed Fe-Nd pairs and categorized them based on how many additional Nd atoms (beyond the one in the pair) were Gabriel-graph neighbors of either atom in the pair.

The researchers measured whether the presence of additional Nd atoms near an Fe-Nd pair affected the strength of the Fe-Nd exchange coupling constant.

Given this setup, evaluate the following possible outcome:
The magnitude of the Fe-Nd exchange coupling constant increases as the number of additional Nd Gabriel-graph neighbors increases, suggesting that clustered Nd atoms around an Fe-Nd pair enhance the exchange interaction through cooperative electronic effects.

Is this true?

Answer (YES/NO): YES